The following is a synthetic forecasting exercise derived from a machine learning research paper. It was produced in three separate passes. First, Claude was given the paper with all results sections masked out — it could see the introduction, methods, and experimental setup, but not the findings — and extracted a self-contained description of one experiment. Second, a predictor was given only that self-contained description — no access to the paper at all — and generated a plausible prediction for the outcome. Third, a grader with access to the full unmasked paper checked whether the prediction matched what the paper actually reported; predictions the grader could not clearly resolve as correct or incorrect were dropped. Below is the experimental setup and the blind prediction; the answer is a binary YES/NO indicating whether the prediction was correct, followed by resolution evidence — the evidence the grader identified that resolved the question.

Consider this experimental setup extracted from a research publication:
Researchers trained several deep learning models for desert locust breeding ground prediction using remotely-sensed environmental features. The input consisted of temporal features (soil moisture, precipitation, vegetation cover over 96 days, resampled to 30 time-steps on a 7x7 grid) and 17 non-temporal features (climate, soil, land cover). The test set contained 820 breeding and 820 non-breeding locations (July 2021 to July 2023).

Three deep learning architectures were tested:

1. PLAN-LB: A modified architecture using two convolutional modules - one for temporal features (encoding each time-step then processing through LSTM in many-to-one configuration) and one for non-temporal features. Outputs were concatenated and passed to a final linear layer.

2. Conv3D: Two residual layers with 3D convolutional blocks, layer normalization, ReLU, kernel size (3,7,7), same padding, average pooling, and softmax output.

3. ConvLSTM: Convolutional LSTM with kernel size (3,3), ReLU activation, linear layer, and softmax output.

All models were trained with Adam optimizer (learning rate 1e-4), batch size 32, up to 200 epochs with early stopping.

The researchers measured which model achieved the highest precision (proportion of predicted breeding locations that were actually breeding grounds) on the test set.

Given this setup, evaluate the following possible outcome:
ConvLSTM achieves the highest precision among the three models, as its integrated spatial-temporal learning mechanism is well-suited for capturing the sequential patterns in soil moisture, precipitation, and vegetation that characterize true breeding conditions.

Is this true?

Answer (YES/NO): NO